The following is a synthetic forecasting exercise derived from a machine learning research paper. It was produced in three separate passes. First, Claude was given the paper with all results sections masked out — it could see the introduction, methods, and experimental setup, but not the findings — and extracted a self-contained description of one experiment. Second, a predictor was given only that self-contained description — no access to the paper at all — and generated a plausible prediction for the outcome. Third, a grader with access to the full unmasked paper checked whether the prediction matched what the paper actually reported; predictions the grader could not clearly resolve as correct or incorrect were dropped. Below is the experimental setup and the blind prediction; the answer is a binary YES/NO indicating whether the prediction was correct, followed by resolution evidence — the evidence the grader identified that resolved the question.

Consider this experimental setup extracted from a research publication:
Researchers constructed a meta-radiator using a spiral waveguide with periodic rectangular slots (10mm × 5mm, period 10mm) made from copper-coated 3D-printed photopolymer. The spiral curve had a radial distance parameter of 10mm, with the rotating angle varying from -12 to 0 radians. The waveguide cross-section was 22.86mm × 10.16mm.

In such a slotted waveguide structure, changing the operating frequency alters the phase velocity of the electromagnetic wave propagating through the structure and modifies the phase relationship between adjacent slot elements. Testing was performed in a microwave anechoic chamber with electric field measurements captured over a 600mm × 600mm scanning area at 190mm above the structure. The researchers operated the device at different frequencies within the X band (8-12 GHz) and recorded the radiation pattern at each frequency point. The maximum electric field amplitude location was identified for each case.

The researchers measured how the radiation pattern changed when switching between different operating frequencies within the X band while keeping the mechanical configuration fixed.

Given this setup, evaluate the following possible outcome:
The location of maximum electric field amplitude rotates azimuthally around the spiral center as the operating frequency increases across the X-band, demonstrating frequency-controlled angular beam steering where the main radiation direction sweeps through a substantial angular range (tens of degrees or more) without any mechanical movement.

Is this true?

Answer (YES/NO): YES